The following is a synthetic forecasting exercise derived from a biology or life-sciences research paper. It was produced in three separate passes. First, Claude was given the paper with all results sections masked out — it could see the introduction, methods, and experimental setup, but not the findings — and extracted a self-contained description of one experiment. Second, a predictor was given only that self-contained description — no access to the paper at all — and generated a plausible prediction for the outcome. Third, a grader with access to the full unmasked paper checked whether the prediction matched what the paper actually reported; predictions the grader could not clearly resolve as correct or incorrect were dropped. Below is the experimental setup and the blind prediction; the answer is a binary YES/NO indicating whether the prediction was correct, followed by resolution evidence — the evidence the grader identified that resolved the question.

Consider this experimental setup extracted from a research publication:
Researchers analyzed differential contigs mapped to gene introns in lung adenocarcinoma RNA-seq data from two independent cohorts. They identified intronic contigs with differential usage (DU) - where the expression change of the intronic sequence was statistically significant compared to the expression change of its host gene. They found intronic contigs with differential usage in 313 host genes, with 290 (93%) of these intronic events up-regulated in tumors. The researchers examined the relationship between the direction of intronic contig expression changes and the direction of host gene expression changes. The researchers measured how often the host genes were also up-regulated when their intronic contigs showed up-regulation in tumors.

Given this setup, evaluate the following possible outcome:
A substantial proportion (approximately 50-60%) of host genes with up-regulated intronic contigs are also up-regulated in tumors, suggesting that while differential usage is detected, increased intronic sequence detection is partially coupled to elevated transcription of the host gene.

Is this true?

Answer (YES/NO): NO